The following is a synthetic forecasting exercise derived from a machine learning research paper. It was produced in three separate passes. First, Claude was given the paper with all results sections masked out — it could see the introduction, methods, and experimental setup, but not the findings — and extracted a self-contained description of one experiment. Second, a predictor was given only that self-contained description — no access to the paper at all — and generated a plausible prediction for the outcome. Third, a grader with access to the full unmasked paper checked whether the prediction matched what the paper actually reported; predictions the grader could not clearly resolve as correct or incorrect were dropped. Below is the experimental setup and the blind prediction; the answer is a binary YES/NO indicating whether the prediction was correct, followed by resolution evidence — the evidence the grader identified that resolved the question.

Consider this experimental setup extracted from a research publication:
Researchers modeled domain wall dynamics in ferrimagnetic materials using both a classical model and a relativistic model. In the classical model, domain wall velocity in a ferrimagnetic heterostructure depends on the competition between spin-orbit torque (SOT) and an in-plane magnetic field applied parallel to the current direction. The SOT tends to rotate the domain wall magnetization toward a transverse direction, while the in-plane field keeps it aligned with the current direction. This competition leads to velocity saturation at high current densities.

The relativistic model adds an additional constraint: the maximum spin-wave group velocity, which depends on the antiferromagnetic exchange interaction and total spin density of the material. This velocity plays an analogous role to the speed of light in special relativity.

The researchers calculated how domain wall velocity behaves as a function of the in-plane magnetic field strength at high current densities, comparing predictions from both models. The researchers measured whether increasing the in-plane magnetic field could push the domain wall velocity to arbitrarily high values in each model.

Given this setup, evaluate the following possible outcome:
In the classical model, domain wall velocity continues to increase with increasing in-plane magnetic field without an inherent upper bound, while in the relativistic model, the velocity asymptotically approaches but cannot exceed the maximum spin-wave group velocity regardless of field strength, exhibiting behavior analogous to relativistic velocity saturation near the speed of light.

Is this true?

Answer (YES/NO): YES